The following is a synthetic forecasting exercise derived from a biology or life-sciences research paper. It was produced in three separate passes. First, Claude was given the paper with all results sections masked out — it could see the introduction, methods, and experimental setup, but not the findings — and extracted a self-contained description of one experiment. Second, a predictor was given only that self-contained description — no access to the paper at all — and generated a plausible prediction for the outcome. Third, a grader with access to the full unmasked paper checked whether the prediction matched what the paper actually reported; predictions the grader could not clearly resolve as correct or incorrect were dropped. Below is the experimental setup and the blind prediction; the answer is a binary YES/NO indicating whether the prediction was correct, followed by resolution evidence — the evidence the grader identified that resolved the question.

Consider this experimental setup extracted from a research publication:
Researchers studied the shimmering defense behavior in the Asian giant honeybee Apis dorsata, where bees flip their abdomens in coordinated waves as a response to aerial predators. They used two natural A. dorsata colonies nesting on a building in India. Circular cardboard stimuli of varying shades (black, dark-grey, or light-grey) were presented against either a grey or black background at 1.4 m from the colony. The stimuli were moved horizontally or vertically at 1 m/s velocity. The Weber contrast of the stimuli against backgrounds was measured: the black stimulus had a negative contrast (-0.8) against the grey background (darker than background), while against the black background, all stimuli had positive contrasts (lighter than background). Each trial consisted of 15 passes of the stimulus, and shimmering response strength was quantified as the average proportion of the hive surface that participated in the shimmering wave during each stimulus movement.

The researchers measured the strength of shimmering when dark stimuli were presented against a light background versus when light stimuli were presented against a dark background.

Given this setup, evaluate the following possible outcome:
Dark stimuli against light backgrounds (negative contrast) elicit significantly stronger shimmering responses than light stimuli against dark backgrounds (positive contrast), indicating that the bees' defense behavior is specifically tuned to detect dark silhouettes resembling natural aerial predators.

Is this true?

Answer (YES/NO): YES